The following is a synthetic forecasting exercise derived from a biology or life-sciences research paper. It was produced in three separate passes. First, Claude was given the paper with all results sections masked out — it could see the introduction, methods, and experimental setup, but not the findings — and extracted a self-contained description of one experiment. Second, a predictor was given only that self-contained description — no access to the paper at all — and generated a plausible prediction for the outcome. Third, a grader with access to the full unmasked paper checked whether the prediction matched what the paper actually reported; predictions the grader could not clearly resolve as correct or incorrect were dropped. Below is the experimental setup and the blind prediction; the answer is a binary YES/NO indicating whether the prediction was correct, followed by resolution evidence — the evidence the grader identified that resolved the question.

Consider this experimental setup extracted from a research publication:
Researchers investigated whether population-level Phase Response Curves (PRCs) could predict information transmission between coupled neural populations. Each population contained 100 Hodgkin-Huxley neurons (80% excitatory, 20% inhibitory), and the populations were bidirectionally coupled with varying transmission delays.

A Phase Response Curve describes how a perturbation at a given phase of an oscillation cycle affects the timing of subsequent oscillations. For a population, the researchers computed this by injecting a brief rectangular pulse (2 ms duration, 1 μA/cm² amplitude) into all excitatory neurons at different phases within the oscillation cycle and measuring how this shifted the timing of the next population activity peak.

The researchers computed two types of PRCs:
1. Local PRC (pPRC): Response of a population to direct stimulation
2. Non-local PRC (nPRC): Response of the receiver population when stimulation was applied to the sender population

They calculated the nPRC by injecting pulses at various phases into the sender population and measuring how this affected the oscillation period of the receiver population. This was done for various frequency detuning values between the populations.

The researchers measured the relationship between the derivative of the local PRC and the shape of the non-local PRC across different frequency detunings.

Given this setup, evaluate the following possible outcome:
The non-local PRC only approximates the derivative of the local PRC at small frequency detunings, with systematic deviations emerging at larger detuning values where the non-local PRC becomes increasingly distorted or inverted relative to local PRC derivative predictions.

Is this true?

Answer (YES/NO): NO